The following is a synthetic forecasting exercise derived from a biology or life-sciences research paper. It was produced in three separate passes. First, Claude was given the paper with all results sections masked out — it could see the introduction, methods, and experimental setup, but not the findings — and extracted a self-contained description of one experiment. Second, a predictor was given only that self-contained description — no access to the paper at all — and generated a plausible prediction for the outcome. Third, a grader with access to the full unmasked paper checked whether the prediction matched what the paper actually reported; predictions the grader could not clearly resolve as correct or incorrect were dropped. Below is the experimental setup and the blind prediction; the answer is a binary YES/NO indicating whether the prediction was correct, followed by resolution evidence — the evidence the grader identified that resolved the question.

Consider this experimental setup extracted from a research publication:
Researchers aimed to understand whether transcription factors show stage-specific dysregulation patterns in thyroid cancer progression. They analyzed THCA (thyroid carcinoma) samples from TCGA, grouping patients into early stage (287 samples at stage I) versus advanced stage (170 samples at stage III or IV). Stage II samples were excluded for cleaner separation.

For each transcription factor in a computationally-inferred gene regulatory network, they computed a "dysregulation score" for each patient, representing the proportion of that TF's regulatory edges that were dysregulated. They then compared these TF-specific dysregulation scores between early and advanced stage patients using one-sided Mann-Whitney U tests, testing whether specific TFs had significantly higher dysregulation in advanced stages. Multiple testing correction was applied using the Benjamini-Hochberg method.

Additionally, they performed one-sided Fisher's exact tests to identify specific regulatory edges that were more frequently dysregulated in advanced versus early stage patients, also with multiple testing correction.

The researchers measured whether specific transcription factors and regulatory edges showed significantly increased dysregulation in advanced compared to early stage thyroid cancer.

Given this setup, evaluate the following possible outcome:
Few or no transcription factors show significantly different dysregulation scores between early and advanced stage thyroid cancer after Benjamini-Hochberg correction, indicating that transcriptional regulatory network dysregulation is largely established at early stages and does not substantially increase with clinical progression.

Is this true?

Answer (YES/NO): NO